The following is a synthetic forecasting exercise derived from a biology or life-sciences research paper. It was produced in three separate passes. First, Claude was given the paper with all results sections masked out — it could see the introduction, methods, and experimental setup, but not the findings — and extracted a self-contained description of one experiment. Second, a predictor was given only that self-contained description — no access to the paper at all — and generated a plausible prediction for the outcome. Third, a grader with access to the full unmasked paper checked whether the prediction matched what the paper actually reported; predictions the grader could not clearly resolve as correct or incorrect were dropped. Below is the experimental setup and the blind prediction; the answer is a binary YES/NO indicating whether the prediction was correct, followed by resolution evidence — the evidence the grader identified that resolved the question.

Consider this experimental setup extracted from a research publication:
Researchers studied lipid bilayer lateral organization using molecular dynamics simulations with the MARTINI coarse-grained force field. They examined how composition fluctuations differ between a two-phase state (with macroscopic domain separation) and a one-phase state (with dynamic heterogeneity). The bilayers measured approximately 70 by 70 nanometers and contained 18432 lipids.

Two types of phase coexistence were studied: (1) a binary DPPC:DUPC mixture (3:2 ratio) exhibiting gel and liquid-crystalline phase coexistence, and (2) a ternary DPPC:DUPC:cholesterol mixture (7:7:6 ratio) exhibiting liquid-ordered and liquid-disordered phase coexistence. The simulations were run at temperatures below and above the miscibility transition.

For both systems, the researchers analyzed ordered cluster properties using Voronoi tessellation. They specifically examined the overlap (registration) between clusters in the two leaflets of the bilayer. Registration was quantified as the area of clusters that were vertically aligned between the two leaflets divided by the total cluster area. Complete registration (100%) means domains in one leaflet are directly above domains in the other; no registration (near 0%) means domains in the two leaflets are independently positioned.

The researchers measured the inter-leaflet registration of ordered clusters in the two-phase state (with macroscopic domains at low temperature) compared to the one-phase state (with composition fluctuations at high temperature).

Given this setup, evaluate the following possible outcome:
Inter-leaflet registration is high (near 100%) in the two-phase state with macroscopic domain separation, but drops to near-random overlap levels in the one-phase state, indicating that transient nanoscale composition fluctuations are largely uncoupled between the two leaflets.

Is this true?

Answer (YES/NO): YES